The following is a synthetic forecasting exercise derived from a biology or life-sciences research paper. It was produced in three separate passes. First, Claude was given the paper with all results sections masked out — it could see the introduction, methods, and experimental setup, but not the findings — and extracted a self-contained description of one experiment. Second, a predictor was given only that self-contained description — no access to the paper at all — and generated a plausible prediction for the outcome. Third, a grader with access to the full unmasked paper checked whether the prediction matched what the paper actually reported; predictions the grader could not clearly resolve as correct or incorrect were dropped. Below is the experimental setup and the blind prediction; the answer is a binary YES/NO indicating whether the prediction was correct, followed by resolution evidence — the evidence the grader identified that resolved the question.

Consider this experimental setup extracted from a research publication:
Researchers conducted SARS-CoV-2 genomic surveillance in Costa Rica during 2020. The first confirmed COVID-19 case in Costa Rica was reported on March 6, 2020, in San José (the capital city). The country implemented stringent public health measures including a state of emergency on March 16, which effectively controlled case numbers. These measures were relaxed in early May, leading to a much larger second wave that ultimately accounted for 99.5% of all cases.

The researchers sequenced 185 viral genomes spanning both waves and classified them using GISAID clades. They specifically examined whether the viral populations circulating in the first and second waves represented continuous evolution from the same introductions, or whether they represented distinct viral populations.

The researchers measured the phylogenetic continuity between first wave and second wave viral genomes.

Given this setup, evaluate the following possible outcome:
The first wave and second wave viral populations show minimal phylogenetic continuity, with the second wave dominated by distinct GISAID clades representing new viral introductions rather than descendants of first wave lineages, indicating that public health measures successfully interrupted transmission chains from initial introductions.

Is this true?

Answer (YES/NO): YES